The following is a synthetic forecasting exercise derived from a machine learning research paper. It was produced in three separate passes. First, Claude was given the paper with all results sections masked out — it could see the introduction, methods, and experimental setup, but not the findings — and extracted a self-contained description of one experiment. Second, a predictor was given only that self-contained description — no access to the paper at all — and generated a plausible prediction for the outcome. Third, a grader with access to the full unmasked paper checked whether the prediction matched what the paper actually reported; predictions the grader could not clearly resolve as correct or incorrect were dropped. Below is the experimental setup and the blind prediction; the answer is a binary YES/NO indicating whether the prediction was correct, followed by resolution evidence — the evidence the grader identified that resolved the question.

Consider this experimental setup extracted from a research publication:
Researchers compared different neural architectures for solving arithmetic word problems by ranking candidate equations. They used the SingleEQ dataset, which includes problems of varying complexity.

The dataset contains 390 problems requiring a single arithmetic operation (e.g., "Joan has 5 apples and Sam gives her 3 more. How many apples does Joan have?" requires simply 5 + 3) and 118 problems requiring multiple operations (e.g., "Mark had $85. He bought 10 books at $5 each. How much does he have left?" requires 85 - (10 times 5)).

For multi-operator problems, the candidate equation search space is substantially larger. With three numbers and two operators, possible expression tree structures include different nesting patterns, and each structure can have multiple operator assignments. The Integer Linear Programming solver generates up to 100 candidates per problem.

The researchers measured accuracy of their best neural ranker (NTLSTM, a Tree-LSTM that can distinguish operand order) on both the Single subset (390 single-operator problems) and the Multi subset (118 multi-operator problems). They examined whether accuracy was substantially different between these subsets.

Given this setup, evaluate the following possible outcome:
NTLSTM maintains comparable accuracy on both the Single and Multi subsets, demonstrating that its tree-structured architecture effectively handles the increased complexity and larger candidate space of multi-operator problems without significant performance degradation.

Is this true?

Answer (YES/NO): NO